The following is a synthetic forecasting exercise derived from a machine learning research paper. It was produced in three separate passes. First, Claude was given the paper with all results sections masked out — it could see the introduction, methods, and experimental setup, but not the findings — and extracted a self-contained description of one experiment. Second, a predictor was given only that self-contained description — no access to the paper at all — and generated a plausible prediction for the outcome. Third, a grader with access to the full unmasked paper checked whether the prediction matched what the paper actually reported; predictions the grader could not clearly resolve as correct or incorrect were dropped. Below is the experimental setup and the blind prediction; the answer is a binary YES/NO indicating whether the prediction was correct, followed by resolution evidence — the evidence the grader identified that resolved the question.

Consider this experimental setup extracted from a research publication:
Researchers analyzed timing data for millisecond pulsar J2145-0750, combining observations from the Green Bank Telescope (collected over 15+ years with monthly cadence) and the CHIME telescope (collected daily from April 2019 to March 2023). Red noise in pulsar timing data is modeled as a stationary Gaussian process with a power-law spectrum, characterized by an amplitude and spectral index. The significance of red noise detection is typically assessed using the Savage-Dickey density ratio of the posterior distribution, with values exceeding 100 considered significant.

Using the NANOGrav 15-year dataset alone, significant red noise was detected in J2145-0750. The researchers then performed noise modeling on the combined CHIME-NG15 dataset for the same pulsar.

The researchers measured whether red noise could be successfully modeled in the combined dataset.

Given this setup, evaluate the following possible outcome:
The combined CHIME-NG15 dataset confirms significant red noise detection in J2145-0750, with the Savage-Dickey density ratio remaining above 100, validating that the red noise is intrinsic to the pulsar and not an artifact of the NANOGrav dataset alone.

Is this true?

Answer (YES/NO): NO